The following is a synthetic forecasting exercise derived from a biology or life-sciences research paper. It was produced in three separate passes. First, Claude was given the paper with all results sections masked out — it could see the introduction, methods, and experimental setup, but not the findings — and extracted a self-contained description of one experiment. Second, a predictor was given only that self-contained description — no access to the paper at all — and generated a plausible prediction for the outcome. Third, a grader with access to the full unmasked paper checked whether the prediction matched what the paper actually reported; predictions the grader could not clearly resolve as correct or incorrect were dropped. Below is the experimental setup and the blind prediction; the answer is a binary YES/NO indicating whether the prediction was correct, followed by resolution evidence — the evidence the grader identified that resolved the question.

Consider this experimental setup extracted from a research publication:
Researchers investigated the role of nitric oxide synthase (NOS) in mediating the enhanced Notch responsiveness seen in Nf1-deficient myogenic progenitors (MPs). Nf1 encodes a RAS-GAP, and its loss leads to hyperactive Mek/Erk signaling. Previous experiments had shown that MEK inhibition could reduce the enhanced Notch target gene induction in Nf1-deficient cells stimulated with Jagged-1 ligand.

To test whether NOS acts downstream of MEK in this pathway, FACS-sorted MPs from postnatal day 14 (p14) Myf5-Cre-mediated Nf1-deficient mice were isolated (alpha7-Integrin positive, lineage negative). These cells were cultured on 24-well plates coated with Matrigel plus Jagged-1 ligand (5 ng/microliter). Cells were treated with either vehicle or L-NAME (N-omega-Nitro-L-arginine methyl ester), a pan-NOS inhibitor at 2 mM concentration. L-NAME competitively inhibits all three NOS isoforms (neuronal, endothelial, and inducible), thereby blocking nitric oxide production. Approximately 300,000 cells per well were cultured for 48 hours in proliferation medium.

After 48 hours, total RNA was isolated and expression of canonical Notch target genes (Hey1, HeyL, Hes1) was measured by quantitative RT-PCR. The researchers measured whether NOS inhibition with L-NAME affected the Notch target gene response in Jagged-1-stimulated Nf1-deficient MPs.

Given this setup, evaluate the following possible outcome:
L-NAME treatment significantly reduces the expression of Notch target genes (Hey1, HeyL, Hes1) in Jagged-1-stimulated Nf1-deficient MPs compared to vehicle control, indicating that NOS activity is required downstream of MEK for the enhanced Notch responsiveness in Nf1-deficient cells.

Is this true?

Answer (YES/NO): YES